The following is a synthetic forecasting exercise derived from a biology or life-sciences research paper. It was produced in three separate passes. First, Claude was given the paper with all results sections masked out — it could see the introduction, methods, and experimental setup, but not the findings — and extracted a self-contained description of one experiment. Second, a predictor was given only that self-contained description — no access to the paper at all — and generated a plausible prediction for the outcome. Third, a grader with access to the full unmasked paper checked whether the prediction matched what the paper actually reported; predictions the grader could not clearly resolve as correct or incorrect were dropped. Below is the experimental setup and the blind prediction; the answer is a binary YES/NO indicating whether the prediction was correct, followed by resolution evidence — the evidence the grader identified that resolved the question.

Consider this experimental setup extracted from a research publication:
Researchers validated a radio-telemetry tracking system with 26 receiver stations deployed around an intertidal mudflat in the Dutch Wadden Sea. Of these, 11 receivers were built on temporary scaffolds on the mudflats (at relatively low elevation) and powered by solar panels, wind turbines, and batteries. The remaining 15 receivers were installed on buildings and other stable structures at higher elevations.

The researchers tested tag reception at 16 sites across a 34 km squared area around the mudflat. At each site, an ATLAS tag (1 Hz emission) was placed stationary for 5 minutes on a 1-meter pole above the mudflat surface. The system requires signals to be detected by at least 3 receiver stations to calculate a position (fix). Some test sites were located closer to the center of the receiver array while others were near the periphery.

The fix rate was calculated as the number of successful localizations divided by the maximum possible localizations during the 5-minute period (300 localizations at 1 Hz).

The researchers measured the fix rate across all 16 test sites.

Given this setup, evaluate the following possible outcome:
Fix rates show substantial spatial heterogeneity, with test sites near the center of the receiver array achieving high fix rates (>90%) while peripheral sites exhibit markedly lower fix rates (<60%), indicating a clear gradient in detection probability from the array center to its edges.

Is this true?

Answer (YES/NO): NO